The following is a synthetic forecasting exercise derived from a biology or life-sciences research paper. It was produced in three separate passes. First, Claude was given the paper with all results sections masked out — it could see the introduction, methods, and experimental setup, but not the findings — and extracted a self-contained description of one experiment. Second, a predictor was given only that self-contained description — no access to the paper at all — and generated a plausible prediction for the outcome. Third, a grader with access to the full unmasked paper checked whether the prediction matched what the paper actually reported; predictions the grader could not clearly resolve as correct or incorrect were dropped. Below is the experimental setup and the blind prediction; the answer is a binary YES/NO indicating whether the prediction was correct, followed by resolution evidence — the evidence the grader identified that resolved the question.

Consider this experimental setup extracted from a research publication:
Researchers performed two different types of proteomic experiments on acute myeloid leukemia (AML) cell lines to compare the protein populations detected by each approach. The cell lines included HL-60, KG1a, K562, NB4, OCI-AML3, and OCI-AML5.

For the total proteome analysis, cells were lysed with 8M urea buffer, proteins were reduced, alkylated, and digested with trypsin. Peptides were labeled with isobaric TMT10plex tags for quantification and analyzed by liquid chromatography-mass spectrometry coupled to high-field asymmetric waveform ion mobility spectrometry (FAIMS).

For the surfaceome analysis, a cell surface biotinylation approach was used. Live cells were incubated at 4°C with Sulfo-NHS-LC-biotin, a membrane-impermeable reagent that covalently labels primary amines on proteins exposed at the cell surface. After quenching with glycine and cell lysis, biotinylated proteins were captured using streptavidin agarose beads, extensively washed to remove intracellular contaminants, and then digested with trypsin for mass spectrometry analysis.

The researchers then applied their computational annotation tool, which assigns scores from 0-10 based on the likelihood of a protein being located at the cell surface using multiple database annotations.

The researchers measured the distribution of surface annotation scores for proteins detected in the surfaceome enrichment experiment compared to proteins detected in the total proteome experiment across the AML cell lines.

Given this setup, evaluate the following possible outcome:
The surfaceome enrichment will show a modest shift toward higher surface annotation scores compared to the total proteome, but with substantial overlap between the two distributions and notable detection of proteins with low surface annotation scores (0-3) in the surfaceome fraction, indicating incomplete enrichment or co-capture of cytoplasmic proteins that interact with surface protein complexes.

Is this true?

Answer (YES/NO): NO